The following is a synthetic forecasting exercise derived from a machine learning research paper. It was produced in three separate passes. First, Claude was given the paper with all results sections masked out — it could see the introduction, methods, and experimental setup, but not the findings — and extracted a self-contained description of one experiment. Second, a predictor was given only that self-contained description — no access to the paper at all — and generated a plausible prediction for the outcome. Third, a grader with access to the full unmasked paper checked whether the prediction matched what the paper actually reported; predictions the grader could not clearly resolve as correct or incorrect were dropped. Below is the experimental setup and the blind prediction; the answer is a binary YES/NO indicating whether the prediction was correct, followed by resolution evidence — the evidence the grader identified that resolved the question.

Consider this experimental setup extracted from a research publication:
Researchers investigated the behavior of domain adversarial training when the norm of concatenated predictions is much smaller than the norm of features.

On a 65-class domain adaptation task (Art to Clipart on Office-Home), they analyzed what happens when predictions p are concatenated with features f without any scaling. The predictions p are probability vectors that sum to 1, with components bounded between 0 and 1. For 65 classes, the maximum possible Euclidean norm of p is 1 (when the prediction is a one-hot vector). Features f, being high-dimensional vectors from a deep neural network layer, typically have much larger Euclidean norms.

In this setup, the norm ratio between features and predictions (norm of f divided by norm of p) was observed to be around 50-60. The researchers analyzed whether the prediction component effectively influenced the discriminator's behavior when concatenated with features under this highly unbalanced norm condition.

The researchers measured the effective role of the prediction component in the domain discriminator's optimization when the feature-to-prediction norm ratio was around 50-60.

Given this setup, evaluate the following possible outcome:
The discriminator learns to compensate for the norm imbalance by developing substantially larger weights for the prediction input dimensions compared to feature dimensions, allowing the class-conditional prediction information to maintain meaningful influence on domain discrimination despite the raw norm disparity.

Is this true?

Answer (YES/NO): NO